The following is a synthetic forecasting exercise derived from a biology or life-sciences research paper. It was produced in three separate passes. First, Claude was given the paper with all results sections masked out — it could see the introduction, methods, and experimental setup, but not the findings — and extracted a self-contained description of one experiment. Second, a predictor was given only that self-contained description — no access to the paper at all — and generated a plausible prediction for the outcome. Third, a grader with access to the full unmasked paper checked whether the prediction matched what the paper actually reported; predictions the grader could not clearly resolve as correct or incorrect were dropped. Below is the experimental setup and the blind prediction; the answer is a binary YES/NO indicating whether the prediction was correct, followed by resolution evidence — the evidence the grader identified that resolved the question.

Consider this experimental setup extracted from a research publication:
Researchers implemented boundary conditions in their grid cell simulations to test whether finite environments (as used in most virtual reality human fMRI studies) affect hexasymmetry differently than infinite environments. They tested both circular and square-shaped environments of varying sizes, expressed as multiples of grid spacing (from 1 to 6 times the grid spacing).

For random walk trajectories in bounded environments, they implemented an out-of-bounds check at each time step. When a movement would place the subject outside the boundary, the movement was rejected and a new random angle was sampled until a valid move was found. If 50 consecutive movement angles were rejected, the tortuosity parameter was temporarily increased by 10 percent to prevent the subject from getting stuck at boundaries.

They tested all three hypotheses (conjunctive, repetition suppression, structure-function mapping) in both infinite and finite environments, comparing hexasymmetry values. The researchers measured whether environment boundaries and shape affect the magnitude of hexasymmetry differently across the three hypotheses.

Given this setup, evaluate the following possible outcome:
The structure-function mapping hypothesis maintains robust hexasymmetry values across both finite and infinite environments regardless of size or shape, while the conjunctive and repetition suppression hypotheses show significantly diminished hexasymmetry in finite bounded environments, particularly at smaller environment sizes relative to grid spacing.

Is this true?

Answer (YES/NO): NO